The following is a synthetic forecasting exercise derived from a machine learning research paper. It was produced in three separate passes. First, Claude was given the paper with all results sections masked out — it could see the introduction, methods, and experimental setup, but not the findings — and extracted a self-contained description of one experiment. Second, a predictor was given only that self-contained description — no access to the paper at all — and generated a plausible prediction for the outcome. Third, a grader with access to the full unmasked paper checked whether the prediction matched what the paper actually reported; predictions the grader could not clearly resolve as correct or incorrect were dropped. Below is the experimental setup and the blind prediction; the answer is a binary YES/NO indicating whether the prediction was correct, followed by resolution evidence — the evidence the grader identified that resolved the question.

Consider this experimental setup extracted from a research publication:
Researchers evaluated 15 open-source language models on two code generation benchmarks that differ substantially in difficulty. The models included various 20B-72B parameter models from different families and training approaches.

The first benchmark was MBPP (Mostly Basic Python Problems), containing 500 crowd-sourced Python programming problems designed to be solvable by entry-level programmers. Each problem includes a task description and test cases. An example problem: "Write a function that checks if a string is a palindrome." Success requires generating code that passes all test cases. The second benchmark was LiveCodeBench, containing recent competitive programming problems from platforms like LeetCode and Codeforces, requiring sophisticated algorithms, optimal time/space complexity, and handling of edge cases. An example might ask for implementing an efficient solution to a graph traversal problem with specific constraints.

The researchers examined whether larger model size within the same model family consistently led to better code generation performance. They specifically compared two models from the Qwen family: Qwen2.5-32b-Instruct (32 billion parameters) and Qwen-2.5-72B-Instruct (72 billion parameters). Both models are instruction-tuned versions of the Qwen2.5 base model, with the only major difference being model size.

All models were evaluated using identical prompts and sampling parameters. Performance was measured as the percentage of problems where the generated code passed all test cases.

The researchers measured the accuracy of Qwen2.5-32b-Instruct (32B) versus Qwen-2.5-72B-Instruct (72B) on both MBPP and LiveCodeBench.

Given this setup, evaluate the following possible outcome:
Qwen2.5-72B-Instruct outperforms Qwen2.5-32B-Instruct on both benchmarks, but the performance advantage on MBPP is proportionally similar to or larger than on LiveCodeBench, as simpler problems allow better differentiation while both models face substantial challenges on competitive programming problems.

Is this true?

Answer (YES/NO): NO